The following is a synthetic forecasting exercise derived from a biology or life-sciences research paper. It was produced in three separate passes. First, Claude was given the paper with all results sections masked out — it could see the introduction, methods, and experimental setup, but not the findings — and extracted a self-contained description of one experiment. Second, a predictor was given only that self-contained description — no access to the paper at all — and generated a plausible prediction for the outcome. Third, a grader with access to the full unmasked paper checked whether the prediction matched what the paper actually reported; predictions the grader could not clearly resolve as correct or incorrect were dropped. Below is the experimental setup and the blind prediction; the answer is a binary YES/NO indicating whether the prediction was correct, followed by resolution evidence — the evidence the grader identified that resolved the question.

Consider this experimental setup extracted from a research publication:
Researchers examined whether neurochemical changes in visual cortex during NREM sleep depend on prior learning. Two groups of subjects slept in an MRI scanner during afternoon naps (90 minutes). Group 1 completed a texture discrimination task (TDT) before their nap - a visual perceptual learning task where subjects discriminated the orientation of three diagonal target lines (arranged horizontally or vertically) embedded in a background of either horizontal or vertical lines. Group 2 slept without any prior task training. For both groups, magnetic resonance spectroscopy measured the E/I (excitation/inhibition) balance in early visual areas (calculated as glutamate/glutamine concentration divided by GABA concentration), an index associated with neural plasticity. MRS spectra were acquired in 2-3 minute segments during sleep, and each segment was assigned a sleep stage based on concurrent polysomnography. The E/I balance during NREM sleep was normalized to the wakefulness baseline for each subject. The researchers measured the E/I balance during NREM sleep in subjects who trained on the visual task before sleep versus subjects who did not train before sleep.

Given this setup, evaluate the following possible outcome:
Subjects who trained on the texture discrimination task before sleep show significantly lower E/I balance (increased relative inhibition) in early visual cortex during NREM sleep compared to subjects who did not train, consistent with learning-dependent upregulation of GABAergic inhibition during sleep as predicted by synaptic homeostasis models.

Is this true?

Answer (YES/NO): NO